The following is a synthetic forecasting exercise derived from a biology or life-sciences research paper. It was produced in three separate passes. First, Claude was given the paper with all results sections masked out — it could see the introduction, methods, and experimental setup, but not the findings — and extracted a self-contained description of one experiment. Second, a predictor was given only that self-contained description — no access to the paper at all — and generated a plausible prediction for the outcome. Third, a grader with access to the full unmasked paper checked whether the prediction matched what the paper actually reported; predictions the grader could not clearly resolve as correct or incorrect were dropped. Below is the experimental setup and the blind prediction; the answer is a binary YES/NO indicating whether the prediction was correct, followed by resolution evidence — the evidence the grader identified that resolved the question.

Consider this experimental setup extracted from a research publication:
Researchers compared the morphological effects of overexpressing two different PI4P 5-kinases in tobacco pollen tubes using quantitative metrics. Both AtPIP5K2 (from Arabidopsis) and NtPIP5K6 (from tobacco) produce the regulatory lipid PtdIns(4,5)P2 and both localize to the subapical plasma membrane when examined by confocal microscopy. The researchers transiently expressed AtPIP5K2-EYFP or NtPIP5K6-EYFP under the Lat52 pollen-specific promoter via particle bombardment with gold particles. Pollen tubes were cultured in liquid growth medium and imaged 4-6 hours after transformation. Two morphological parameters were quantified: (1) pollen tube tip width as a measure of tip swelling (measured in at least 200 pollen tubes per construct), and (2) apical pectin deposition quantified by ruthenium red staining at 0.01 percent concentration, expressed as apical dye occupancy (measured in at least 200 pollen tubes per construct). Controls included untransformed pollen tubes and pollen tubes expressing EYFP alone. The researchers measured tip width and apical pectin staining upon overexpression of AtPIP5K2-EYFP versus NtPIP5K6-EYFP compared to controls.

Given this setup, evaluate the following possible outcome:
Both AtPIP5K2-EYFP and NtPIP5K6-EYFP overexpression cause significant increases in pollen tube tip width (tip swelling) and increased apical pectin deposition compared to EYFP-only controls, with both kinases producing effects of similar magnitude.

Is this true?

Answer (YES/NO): NO